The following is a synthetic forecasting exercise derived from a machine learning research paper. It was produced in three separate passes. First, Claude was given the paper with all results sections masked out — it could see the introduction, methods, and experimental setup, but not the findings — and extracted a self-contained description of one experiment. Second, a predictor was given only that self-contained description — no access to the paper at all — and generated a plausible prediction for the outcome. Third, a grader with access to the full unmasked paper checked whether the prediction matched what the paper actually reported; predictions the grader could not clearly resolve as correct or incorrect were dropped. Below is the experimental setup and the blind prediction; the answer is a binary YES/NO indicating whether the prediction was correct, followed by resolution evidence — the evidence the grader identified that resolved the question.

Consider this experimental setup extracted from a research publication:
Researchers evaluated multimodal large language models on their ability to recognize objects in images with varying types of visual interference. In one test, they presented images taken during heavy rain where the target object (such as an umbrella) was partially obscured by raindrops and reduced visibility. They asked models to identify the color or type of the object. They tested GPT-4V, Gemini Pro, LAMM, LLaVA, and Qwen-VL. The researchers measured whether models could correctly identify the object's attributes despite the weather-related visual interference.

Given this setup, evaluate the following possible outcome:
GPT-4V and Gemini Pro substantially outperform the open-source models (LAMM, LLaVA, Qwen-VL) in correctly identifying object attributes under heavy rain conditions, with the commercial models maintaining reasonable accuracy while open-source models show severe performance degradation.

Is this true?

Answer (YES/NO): NO